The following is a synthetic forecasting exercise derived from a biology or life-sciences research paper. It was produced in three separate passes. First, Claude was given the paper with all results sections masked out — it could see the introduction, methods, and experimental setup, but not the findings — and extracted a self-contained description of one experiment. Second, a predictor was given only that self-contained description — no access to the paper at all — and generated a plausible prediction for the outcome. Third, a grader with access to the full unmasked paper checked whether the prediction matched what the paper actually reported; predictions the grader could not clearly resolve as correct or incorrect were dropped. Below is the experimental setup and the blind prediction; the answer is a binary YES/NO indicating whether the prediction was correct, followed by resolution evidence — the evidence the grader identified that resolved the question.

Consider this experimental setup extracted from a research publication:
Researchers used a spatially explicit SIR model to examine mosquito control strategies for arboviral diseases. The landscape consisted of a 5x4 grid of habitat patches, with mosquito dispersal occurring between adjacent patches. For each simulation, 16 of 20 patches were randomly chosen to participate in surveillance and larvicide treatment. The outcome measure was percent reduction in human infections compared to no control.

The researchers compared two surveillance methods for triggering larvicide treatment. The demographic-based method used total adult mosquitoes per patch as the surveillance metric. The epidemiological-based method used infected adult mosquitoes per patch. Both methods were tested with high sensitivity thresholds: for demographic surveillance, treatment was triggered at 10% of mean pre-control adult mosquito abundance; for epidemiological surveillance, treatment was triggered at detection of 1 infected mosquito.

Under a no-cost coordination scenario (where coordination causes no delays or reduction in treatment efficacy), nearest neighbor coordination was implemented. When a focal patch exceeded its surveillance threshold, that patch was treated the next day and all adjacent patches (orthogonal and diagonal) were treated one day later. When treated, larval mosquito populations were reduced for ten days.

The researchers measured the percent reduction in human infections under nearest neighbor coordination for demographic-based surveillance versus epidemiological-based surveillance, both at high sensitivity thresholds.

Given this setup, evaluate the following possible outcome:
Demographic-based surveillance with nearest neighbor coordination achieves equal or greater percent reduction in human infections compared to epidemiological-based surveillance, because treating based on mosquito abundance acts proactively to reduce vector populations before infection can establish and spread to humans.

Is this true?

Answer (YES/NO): YES